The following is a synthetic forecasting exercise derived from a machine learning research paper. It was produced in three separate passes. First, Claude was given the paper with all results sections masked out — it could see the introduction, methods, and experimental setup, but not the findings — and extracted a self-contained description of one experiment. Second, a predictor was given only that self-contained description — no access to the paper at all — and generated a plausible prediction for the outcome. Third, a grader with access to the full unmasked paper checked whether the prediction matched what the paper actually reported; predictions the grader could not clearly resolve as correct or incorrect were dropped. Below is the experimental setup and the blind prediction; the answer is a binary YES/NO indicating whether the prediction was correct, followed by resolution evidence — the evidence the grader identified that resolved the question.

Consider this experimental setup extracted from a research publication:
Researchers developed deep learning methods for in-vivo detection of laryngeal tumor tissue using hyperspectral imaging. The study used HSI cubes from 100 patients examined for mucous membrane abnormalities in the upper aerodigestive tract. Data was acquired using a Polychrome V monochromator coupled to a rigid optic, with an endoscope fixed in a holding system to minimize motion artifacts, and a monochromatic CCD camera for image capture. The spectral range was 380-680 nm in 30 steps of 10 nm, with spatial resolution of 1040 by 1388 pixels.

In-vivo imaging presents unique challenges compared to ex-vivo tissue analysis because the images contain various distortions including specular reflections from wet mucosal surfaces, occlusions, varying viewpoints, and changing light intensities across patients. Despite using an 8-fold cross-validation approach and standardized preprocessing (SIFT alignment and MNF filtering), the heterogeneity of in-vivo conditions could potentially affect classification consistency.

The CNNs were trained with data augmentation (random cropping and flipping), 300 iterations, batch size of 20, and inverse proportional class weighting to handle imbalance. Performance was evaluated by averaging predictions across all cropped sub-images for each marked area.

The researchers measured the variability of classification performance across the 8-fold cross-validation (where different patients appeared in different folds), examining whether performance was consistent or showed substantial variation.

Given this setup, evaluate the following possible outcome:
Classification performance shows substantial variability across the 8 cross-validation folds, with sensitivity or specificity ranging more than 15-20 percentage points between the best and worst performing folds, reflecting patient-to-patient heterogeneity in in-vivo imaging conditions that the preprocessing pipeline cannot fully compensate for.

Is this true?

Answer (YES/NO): YES